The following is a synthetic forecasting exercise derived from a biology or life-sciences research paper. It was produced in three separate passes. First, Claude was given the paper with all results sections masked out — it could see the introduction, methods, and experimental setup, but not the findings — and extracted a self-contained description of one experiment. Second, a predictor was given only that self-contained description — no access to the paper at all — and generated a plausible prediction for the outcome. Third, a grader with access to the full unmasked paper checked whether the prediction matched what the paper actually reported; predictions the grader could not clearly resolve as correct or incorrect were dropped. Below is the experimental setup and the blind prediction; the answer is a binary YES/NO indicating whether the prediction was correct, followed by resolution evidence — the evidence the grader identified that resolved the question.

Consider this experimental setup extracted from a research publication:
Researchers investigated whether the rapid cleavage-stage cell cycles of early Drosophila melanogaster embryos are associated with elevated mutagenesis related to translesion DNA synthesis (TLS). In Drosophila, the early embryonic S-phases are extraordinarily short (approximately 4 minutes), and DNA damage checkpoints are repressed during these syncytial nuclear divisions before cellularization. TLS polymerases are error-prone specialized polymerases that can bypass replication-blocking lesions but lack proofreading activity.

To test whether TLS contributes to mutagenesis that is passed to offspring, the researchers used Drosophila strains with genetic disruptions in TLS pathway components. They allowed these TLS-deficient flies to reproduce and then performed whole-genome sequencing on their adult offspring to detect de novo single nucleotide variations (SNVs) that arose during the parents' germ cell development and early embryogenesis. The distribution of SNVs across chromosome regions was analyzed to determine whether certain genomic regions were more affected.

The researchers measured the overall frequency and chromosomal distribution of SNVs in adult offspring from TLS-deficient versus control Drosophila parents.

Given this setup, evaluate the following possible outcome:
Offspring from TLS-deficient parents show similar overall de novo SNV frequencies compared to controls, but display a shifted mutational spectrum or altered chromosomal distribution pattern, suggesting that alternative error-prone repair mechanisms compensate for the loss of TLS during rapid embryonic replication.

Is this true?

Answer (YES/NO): YES